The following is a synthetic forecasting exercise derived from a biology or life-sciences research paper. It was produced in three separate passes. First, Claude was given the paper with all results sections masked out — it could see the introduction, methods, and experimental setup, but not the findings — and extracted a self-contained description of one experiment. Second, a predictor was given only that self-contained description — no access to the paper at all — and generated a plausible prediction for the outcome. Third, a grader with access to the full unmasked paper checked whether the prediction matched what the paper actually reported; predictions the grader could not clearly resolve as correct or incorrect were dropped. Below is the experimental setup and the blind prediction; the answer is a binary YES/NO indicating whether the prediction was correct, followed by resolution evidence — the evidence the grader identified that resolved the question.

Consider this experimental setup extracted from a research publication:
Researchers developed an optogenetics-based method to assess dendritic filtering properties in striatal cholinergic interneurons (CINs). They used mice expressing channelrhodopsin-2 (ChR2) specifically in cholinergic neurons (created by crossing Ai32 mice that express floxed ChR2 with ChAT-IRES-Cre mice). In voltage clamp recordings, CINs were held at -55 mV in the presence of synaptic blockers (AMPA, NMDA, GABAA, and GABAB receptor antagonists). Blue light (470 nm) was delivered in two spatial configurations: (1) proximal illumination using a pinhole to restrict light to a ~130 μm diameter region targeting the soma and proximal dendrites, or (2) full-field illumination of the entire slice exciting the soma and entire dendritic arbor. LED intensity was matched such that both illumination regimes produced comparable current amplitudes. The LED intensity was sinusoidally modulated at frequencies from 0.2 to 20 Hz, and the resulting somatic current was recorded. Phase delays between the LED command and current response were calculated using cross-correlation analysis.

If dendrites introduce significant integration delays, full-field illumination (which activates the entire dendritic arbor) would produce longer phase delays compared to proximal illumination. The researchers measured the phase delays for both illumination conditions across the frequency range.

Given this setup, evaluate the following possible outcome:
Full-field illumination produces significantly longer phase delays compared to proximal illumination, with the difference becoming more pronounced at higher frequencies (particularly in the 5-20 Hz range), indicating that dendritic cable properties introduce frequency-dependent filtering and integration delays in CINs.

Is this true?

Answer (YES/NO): YES